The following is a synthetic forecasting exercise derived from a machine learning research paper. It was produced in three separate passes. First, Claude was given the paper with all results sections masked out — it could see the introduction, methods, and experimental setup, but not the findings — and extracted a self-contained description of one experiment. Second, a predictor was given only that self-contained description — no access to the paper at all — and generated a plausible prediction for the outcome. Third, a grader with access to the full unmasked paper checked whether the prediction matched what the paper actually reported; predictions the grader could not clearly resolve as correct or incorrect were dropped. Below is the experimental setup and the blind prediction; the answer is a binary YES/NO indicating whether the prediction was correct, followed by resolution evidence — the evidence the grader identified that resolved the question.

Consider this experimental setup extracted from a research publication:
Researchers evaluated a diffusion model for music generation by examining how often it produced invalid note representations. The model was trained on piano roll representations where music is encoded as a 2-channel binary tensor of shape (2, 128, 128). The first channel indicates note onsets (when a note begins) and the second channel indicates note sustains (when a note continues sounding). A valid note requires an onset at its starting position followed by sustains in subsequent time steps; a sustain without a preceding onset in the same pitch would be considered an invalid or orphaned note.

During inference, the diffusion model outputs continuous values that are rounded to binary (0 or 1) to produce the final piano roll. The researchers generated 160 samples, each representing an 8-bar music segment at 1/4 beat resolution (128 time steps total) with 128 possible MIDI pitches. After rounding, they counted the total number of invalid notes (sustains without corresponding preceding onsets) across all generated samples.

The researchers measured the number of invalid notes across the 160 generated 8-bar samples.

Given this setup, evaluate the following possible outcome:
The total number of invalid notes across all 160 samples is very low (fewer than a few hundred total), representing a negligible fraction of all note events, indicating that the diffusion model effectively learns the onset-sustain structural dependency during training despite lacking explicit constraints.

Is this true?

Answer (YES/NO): YES